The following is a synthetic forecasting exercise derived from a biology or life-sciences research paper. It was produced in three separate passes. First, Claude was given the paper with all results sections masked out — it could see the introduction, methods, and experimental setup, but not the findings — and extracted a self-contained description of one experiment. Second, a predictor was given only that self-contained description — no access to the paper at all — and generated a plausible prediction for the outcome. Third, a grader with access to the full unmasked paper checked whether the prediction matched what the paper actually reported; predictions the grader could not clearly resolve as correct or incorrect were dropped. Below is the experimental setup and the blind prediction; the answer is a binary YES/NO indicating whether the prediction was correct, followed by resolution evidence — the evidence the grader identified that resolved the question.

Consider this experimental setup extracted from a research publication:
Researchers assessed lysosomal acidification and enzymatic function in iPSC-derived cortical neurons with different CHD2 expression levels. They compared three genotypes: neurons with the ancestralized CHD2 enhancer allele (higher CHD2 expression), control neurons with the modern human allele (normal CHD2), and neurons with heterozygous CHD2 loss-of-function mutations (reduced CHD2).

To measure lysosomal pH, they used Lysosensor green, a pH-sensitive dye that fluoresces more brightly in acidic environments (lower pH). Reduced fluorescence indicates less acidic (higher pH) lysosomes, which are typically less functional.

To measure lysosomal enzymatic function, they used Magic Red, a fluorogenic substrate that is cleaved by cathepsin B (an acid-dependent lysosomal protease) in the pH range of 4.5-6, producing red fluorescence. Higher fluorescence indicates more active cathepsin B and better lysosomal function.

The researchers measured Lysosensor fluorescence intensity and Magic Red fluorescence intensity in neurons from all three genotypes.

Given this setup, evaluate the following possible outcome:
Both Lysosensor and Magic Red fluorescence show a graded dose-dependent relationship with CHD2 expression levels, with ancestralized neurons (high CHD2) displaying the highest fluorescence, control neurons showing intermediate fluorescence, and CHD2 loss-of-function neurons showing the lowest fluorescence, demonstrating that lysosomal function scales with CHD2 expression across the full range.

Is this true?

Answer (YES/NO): NO